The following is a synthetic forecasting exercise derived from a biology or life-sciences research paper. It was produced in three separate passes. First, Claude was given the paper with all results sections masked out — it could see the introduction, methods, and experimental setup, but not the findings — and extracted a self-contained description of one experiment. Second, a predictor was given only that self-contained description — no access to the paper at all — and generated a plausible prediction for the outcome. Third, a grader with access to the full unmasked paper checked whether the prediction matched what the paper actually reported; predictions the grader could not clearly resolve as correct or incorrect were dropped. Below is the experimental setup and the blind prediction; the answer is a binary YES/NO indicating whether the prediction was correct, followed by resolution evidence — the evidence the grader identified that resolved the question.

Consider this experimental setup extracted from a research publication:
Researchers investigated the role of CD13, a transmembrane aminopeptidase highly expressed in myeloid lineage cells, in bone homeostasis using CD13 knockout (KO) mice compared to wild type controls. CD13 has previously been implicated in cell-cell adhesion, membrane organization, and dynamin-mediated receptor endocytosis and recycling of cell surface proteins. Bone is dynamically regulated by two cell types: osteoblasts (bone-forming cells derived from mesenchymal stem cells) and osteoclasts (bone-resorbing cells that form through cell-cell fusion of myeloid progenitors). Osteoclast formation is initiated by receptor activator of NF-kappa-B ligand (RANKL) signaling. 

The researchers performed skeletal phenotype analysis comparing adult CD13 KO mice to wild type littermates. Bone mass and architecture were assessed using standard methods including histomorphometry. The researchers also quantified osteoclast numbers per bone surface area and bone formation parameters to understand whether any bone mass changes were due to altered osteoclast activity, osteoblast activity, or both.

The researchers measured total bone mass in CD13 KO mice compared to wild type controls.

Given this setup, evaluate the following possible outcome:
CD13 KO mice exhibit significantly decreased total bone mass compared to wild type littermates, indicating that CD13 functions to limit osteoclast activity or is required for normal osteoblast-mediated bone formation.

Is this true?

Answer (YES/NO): YES